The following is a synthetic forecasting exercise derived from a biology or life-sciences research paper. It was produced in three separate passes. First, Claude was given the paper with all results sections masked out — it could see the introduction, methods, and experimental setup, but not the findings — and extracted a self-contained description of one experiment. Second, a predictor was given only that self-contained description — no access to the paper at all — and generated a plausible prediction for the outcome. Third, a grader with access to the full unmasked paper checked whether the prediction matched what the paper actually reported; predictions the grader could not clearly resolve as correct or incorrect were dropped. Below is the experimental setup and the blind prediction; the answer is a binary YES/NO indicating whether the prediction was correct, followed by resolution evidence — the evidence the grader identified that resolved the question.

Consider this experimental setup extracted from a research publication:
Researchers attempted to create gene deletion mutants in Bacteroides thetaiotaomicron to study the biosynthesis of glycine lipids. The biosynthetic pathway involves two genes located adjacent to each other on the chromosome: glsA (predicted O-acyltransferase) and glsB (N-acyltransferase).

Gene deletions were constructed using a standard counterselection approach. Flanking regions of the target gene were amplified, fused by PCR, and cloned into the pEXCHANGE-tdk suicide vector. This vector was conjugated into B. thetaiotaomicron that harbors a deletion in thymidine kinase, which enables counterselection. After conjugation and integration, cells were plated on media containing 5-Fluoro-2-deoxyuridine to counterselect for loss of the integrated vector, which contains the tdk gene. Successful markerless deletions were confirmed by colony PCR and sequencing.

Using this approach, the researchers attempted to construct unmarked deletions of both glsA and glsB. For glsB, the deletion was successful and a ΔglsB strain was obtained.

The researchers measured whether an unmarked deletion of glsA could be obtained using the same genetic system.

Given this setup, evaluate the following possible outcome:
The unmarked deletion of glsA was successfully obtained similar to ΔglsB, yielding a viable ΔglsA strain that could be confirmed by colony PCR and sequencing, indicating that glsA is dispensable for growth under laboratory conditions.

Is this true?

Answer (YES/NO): NO